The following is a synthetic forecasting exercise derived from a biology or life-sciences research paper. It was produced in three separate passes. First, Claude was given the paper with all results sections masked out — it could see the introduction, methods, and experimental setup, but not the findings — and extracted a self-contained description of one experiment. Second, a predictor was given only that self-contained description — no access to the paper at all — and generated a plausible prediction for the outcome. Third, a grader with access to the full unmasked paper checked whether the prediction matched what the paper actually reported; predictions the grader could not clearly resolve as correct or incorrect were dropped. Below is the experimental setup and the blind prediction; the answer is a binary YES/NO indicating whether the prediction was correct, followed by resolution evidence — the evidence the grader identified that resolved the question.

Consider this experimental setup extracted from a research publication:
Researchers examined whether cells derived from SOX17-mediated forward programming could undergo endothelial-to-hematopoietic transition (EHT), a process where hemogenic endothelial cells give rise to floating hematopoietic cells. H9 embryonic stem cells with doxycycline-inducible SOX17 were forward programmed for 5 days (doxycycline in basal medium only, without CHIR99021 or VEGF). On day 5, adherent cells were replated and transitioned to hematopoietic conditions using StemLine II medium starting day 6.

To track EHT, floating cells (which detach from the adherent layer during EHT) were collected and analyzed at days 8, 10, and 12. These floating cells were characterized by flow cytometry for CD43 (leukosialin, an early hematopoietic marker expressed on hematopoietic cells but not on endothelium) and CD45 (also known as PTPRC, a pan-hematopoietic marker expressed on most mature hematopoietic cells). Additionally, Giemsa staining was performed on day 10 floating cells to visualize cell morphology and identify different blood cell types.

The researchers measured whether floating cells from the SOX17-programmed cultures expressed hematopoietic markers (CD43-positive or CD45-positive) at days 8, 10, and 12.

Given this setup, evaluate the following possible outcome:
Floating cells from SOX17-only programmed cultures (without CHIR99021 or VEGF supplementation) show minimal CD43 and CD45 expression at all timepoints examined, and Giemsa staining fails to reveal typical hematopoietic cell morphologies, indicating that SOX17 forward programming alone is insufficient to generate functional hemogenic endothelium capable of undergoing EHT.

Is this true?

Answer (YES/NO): NO